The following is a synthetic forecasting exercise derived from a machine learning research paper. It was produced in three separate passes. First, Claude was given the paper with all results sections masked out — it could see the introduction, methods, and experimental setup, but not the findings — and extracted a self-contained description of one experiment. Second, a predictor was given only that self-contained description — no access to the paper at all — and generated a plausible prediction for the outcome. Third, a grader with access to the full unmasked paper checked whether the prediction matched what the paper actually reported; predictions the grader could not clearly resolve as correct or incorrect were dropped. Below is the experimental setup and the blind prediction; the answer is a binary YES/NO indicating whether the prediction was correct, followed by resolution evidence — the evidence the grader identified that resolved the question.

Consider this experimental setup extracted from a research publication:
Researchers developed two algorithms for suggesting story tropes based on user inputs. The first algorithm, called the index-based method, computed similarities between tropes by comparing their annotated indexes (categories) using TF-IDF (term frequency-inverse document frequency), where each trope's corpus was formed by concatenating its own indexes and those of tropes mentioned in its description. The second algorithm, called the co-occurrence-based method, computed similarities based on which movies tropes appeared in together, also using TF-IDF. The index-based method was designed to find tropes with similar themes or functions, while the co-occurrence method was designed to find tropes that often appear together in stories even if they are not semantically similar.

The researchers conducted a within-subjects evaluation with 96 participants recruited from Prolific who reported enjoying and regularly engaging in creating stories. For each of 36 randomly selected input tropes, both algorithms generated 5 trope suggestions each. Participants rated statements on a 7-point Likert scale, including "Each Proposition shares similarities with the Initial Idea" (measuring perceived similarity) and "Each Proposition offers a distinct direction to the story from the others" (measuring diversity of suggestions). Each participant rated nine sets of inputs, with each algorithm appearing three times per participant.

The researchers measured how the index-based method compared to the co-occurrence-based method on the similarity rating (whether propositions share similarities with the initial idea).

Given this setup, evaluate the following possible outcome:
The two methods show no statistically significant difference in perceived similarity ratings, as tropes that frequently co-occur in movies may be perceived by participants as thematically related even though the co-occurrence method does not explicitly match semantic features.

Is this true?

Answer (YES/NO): NO